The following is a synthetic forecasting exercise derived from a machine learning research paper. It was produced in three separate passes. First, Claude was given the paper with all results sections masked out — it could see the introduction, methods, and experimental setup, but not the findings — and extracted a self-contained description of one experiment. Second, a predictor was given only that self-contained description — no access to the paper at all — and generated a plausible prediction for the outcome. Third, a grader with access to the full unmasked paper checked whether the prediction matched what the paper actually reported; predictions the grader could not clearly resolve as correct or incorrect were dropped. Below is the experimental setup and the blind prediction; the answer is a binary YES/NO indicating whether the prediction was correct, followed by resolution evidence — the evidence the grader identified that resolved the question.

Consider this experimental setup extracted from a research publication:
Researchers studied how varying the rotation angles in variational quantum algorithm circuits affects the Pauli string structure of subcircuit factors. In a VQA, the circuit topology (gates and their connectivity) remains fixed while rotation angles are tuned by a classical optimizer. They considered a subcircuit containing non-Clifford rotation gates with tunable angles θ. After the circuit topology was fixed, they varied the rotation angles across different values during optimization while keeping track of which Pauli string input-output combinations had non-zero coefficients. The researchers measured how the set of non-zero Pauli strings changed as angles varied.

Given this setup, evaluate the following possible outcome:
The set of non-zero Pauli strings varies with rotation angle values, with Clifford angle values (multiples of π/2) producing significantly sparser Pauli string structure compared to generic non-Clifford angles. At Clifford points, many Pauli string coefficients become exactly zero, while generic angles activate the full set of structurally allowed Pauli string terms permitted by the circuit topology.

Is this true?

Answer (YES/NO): YES